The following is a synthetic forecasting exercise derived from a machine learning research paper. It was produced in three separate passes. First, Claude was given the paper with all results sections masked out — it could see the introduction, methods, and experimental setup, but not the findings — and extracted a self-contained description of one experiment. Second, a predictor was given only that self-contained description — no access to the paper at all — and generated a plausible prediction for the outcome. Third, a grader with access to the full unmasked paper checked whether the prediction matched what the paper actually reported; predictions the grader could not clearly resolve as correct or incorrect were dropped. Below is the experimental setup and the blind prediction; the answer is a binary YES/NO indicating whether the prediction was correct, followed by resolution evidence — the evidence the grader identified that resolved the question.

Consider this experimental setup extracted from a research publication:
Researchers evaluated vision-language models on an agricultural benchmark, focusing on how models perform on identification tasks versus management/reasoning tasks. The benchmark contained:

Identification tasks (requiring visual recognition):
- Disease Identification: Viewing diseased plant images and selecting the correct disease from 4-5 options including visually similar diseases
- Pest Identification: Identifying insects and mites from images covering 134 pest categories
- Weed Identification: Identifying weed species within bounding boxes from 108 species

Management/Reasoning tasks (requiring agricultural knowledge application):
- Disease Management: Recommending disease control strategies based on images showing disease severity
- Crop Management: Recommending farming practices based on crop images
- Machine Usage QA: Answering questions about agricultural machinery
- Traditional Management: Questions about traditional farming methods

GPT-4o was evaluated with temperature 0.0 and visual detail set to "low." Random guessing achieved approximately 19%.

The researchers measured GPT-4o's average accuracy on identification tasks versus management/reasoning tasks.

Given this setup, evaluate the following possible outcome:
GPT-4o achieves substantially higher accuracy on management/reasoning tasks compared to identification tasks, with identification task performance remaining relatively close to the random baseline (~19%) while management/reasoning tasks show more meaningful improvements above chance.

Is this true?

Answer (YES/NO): NO